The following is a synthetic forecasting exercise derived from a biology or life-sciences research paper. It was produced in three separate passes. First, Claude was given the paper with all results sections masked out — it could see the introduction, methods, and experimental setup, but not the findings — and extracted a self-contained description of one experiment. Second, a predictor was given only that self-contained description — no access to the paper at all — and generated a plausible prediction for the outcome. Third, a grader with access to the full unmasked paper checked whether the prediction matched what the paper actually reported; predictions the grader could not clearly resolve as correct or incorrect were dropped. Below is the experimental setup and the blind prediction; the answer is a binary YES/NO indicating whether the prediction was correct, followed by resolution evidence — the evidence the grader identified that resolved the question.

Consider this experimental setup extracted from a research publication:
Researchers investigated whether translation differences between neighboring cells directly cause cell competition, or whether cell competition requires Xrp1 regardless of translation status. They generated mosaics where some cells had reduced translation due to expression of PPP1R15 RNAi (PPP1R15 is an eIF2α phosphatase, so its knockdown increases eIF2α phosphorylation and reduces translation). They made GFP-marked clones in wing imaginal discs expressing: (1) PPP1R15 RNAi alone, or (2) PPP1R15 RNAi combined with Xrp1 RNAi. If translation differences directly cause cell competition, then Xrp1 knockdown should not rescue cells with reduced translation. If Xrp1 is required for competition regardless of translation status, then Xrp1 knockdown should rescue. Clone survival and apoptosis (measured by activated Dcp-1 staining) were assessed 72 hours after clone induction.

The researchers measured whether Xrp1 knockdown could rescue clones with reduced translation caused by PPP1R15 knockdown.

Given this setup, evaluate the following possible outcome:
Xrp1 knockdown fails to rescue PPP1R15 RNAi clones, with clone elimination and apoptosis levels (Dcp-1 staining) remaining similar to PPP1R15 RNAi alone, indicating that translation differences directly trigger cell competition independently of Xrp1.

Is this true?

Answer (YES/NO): NO